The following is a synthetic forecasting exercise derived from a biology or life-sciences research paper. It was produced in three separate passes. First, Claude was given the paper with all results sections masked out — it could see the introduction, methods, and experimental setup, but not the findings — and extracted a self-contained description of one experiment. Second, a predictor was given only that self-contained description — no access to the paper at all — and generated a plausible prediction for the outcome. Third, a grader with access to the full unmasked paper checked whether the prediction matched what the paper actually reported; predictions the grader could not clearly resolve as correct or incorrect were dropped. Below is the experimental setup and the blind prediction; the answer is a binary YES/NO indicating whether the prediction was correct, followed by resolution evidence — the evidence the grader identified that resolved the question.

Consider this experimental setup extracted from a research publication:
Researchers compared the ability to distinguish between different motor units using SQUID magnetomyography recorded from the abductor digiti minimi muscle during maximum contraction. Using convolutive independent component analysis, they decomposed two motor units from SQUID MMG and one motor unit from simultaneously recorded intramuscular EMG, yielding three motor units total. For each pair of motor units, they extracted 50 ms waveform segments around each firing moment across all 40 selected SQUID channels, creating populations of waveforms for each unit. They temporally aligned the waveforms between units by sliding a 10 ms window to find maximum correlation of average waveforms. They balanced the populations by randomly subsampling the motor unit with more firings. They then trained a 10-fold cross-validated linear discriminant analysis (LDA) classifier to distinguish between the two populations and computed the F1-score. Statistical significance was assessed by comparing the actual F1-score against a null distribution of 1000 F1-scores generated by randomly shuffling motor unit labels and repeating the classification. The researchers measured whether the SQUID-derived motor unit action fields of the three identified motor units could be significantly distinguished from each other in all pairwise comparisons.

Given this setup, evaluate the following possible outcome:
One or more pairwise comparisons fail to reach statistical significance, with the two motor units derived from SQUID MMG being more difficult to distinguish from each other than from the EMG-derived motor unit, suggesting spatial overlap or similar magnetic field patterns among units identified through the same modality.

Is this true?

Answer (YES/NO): NO